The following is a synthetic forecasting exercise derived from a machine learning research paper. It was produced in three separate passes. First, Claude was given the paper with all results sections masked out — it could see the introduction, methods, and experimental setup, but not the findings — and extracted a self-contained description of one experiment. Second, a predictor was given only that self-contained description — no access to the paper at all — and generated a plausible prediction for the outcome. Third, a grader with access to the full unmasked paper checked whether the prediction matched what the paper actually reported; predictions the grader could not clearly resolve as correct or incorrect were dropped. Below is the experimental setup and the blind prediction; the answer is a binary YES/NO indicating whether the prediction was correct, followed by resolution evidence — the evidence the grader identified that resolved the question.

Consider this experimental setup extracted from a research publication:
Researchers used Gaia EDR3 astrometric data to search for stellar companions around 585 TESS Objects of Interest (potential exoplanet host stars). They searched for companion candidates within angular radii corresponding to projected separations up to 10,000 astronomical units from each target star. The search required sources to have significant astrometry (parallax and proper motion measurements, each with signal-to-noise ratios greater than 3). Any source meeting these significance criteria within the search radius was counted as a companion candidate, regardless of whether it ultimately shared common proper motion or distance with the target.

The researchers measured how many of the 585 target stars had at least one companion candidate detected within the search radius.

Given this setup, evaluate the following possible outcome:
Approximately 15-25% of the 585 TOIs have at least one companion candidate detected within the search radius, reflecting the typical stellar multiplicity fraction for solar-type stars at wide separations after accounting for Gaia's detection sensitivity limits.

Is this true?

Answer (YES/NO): NO